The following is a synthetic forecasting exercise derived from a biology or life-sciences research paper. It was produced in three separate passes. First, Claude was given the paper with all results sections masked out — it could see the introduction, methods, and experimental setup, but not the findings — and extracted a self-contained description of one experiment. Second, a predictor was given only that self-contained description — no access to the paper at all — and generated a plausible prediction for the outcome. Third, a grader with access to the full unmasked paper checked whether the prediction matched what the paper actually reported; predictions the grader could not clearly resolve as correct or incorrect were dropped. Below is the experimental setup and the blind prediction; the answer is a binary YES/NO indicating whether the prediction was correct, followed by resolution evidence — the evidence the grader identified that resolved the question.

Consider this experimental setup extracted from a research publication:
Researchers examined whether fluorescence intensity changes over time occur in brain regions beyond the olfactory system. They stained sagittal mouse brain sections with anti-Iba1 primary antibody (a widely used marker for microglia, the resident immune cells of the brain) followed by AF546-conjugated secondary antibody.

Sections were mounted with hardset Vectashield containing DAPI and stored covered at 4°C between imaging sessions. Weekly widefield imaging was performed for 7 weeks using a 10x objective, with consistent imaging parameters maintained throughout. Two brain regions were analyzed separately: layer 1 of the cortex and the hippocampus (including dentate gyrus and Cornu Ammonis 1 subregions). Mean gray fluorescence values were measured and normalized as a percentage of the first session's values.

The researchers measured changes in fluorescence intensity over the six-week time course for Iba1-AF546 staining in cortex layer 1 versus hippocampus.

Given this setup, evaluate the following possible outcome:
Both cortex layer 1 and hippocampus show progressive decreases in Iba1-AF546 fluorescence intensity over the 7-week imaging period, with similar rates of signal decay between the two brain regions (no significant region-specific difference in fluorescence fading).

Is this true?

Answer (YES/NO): NO